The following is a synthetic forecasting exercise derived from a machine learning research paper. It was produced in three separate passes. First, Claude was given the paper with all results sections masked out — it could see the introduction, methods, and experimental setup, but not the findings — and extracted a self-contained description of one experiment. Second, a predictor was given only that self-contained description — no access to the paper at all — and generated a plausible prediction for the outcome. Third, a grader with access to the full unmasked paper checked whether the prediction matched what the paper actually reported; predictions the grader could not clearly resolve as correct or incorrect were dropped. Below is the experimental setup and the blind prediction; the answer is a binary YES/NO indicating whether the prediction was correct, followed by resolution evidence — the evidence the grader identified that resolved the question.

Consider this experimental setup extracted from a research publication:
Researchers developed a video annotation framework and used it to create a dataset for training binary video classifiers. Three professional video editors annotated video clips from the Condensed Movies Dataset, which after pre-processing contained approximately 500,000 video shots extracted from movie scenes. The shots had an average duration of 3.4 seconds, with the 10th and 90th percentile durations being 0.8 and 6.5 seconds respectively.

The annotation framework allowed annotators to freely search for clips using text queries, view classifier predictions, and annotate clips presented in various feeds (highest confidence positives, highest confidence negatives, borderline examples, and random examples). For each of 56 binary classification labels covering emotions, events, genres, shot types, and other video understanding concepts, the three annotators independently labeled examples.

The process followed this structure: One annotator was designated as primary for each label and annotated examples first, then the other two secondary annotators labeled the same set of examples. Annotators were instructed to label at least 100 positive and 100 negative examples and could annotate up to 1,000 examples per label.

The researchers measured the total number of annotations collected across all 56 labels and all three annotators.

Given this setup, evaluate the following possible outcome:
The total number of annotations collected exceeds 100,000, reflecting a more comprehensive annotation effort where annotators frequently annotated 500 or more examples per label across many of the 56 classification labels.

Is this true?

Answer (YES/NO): YES